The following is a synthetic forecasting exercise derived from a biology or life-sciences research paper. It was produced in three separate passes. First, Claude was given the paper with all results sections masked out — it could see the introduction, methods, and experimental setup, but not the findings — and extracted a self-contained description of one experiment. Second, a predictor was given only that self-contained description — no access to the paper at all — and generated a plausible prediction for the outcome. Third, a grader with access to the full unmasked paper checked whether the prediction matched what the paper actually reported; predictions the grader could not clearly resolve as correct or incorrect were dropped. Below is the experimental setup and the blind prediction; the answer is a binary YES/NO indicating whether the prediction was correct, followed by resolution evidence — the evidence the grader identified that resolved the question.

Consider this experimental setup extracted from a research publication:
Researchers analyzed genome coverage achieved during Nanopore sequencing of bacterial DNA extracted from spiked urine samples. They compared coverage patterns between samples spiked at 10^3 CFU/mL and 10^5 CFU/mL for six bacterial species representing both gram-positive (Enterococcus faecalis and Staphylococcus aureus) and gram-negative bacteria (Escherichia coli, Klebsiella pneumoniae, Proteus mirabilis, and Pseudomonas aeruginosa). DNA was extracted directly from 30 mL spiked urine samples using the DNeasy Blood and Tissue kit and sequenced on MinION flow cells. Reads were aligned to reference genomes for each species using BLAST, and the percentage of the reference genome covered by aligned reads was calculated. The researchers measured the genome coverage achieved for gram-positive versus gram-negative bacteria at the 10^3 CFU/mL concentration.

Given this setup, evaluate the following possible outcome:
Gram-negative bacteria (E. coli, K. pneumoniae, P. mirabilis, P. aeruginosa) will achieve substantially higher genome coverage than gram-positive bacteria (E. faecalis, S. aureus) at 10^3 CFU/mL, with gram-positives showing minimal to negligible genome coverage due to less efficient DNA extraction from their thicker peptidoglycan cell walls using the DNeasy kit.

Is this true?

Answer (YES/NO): YES